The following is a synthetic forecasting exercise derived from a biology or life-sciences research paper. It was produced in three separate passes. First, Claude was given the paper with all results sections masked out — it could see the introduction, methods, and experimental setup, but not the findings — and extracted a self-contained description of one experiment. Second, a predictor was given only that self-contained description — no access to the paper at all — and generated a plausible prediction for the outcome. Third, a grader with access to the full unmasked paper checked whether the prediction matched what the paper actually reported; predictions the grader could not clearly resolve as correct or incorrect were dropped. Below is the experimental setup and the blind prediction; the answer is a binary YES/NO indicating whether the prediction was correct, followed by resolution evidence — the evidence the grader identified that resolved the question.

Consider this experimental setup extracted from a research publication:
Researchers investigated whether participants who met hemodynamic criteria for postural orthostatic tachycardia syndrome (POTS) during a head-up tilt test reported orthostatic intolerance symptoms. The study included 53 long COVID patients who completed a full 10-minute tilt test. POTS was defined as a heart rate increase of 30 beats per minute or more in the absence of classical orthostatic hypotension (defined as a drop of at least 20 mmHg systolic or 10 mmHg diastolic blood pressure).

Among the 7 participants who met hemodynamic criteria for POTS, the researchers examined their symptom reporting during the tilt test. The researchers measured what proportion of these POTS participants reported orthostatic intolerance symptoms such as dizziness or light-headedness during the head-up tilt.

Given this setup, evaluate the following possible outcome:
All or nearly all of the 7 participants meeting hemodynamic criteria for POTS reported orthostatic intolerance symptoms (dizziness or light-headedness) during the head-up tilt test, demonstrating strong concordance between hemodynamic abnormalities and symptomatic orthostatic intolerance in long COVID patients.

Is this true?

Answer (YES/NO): NO